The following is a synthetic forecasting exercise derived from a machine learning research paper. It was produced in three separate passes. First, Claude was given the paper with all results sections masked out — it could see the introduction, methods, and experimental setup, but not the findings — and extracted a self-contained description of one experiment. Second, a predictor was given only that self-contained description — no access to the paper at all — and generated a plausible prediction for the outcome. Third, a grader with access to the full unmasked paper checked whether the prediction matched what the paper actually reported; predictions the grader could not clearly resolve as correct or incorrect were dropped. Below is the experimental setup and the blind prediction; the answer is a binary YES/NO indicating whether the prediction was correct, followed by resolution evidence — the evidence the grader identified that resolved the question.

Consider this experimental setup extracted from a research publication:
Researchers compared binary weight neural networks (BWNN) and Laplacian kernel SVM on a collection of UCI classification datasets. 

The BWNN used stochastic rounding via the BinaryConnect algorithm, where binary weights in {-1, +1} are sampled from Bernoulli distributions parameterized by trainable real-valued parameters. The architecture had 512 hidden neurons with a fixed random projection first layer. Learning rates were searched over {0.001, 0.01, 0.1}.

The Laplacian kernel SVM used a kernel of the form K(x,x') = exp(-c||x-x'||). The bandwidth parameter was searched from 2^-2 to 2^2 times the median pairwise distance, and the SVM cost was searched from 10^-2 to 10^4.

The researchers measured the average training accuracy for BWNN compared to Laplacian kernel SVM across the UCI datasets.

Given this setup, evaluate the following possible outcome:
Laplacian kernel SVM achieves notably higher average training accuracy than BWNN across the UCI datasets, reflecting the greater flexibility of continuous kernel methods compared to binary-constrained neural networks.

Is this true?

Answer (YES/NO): NO